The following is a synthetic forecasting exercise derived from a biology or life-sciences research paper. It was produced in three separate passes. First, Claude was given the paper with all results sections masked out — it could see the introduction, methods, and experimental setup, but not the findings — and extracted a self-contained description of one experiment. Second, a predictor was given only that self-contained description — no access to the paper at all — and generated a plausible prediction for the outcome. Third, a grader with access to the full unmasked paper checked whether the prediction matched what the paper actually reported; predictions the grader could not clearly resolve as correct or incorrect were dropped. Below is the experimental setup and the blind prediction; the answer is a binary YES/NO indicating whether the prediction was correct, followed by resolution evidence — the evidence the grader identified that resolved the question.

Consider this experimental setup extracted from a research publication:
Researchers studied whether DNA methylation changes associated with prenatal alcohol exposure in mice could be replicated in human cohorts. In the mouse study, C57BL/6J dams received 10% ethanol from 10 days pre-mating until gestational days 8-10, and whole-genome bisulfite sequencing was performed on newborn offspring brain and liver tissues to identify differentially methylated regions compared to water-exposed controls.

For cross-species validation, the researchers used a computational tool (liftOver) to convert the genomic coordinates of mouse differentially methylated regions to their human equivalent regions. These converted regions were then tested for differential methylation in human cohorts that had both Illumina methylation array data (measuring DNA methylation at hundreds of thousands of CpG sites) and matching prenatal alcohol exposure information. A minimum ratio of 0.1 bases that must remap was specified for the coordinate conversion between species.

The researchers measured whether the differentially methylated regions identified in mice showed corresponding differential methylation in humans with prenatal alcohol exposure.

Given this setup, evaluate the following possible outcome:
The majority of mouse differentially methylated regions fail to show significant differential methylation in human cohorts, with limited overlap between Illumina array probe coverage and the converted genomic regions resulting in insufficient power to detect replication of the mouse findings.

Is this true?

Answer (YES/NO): NO